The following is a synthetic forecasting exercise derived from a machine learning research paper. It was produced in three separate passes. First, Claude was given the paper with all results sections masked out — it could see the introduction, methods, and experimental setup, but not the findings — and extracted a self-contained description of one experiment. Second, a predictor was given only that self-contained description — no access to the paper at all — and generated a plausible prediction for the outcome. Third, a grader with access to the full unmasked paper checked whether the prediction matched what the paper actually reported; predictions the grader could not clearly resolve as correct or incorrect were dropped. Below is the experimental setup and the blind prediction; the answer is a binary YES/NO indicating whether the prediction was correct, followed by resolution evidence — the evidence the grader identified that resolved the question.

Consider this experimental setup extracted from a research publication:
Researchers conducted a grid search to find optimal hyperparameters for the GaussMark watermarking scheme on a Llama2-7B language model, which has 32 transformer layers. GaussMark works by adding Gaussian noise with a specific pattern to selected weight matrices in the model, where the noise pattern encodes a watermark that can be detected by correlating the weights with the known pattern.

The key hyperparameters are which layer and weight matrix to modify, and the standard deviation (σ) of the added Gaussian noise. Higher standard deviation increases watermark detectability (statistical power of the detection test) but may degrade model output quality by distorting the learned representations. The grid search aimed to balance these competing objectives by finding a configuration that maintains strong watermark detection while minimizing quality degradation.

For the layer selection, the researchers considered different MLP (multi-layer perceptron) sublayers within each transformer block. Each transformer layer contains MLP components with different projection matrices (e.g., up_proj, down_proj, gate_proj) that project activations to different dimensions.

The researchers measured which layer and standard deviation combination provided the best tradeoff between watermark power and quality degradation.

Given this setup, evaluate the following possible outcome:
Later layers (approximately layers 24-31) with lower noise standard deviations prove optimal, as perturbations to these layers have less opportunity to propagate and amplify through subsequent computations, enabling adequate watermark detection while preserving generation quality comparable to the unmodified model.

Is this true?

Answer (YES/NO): YES